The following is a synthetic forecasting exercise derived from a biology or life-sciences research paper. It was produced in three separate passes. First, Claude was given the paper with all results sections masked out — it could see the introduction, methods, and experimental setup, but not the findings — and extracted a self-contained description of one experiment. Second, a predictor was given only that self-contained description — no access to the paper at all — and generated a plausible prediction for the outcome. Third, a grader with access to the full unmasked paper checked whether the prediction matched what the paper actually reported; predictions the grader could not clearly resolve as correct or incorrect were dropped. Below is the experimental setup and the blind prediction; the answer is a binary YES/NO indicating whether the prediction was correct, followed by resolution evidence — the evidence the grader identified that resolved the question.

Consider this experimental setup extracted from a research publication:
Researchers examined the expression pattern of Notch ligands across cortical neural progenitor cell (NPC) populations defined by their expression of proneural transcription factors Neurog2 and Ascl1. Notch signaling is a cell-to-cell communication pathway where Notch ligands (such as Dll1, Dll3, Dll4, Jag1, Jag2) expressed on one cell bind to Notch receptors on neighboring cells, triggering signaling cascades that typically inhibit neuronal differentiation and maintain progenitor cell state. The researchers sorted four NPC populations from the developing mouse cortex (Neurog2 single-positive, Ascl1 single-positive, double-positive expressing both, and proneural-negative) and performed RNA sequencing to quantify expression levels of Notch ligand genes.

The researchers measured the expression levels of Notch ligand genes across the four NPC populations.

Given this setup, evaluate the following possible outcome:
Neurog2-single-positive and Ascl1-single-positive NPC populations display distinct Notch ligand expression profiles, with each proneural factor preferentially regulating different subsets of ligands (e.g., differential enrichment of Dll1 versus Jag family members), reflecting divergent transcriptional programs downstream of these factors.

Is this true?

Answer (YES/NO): NO